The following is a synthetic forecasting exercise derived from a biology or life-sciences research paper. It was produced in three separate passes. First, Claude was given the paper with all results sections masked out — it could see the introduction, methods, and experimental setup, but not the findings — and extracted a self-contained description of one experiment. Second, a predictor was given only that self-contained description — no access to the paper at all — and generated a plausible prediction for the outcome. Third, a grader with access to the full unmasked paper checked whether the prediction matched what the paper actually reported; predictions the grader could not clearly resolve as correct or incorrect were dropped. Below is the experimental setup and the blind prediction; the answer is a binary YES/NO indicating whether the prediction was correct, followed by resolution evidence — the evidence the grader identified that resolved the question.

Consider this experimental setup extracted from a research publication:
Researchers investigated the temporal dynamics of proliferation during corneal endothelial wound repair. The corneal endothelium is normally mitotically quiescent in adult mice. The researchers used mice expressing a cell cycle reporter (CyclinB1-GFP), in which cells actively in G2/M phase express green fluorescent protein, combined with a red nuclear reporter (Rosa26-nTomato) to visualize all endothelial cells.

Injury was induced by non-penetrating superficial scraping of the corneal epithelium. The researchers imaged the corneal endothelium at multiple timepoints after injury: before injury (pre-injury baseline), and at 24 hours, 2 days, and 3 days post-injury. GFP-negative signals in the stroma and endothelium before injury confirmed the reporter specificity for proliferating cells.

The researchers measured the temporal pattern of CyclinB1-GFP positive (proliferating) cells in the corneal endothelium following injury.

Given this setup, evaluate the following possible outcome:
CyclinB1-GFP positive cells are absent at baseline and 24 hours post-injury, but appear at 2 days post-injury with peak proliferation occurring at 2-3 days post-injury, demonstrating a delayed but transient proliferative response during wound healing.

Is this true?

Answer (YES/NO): NO